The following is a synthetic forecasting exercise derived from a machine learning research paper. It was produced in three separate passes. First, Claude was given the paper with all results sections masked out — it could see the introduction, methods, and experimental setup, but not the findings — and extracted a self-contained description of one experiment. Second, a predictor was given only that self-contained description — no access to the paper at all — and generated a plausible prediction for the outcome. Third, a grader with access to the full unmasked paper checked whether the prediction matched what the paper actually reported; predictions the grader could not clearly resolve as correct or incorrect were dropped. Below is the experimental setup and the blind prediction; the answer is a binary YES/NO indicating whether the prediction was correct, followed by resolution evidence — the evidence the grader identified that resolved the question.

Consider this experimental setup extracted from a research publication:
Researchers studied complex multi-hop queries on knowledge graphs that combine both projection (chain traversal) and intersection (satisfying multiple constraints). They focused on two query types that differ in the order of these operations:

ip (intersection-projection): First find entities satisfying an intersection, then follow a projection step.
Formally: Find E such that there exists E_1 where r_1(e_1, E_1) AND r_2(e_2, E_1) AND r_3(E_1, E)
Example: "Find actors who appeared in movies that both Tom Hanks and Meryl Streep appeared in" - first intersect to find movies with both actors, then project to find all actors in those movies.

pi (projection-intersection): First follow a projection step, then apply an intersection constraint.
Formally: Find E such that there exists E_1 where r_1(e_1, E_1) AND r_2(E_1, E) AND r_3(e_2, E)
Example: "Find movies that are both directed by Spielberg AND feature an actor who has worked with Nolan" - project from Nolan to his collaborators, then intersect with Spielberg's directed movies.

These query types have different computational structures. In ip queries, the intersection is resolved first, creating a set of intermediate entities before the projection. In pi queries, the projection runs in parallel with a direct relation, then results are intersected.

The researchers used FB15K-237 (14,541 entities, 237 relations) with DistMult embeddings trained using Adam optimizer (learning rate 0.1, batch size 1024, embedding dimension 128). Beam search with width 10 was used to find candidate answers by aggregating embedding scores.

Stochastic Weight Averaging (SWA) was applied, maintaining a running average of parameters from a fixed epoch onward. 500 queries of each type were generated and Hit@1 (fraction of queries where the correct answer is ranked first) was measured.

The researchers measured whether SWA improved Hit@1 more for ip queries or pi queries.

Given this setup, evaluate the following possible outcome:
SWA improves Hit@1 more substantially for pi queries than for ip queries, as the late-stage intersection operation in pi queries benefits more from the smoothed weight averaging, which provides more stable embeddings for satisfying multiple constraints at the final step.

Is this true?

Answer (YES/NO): NO